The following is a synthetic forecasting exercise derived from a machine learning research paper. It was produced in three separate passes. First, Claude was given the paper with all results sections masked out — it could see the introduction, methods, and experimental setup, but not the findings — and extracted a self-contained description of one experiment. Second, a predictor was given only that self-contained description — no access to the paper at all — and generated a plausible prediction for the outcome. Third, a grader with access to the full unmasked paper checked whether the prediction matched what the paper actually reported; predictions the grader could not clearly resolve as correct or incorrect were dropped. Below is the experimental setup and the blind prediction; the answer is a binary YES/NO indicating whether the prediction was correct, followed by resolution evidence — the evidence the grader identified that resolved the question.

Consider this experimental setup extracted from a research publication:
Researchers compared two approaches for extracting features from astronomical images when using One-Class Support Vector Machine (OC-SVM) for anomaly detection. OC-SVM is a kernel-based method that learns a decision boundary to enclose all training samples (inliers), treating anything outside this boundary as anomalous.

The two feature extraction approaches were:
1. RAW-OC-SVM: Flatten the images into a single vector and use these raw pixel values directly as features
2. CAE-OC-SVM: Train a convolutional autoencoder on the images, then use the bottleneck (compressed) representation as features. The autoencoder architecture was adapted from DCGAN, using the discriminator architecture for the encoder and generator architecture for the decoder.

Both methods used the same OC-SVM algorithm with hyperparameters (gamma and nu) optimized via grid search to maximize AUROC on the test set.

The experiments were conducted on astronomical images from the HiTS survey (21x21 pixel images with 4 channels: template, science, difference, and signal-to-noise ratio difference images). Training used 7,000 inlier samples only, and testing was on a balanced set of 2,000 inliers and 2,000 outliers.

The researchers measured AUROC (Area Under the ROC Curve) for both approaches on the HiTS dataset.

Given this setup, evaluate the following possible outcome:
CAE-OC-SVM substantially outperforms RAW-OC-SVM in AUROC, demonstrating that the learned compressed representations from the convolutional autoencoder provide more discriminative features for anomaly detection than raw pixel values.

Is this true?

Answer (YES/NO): NO